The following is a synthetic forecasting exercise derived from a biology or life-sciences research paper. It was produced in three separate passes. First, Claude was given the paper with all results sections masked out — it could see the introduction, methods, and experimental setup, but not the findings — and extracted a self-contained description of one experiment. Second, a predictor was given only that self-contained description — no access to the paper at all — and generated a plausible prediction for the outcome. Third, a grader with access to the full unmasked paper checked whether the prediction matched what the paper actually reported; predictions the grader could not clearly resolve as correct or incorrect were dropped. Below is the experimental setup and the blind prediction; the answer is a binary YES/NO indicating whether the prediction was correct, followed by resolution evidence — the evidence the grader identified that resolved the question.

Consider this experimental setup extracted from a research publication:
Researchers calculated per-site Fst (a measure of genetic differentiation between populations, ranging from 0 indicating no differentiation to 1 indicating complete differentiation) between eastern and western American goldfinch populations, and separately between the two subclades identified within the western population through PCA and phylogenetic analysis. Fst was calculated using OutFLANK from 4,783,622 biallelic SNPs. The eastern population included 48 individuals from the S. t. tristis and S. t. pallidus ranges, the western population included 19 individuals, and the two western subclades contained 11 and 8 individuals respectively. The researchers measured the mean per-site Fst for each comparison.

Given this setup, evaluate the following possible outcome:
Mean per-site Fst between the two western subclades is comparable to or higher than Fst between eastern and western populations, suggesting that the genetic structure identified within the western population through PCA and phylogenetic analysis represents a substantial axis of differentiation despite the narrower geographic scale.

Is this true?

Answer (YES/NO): NO